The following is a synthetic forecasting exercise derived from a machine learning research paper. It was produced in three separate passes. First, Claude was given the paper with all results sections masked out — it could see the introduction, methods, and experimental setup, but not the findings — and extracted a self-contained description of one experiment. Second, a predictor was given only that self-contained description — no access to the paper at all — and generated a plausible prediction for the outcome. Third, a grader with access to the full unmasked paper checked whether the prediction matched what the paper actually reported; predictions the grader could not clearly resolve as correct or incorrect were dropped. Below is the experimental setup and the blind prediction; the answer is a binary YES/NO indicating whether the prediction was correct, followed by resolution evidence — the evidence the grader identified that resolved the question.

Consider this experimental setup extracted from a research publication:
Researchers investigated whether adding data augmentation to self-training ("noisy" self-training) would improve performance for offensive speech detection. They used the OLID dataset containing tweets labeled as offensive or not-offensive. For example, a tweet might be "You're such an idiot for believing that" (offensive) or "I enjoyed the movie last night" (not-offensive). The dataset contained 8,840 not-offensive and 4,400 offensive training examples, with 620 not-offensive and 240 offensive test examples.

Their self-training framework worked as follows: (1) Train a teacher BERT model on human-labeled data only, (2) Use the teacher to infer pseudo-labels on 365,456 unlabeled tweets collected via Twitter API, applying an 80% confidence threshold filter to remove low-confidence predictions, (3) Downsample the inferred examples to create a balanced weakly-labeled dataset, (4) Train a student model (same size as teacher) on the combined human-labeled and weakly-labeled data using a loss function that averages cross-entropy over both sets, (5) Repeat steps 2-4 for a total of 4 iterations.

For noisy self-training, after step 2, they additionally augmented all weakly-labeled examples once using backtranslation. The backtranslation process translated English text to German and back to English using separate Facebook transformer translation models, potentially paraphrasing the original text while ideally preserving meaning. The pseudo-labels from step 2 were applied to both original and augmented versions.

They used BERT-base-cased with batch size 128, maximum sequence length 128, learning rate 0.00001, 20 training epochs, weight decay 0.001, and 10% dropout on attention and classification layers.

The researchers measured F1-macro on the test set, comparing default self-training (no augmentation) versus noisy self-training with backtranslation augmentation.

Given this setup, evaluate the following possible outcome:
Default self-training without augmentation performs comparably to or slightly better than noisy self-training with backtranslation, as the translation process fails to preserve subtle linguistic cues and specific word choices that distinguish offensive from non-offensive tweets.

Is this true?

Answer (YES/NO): YES